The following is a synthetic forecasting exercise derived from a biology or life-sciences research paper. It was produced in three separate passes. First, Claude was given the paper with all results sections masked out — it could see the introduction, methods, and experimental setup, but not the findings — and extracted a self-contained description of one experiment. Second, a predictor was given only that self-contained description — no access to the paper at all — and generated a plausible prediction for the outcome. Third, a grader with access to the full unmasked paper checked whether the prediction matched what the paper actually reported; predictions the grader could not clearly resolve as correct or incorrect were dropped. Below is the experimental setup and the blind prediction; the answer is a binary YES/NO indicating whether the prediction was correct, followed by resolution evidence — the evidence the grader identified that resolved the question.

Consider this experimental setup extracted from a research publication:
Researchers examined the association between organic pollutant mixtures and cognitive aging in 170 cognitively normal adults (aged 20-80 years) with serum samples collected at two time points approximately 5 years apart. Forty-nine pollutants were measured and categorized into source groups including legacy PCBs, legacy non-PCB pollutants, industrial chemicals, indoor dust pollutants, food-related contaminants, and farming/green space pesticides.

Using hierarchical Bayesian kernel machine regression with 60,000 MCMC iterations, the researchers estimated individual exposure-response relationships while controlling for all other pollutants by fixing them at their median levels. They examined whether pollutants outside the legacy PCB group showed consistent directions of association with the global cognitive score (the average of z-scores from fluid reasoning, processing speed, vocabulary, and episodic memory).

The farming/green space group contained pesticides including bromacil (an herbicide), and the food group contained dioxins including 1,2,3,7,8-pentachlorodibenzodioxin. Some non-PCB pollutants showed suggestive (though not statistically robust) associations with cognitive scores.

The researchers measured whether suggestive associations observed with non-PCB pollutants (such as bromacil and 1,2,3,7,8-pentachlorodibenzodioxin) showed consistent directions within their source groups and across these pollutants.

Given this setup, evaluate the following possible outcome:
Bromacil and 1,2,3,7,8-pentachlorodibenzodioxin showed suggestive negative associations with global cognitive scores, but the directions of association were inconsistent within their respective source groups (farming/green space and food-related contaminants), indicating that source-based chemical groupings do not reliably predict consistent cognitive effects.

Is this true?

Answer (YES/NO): NO